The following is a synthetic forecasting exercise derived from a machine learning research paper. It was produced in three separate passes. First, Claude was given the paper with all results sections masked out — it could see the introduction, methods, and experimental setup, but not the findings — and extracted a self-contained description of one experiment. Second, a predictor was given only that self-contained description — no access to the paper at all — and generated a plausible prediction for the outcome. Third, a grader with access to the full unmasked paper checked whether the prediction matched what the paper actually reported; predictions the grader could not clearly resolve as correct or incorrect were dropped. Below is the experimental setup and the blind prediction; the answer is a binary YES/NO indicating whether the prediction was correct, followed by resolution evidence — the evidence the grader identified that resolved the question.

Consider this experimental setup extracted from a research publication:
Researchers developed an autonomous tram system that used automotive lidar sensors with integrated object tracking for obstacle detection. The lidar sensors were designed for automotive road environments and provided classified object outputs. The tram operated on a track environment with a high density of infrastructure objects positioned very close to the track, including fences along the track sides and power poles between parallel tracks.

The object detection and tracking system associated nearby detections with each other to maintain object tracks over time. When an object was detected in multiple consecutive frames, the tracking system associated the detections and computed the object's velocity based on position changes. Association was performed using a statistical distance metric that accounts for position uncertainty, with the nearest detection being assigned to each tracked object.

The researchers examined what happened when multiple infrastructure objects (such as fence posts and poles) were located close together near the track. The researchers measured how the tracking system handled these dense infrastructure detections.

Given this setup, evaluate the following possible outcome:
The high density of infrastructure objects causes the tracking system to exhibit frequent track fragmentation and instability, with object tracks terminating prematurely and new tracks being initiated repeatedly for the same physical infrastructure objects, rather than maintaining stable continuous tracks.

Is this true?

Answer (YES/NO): NO